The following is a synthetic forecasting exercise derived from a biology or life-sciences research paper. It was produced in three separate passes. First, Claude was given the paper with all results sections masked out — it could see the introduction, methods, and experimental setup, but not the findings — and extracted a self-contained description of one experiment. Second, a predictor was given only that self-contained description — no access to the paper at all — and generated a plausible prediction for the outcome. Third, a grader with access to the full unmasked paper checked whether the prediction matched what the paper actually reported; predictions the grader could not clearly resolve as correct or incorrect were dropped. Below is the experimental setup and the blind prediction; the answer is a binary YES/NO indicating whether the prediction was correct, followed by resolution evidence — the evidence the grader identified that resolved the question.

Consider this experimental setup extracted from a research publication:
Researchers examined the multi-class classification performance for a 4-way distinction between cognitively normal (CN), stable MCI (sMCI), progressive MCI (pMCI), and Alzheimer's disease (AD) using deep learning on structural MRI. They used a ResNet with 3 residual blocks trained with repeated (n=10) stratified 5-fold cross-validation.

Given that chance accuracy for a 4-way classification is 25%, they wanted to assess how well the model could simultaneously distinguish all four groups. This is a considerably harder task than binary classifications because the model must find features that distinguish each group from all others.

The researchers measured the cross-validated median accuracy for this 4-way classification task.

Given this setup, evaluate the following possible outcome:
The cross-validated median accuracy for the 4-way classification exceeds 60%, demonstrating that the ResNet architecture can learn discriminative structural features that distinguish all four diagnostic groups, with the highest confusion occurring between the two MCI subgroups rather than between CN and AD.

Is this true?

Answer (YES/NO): NO